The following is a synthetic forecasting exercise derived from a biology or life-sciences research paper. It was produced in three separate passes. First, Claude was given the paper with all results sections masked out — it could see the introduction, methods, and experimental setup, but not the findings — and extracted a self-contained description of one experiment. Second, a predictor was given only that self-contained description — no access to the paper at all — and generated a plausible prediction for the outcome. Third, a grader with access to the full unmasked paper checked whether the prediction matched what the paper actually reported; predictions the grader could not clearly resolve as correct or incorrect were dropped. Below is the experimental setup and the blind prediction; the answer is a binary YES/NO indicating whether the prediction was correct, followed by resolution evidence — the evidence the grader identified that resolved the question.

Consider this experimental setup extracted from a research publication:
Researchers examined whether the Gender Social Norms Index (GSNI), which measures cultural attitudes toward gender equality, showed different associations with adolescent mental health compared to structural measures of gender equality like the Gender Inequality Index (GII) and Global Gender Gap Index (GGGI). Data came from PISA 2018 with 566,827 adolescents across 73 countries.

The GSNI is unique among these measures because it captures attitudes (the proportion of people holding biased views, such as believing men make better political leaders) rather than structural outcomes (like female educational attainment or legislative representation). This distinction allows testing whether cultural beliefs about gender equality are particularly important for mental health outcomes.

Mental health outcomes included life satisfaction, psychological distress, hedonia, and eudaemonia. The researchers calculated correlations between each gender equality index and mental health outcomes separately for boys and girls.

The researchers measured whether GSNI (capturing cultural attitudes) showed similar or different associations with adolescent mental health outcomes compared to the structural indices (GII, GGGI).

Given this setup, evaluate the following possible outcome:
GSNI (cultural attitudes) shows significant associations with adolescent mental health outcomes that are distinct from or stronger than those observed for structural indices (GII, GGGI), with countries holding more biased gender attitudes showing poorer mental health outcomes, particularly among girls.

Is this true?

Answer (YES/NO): NO